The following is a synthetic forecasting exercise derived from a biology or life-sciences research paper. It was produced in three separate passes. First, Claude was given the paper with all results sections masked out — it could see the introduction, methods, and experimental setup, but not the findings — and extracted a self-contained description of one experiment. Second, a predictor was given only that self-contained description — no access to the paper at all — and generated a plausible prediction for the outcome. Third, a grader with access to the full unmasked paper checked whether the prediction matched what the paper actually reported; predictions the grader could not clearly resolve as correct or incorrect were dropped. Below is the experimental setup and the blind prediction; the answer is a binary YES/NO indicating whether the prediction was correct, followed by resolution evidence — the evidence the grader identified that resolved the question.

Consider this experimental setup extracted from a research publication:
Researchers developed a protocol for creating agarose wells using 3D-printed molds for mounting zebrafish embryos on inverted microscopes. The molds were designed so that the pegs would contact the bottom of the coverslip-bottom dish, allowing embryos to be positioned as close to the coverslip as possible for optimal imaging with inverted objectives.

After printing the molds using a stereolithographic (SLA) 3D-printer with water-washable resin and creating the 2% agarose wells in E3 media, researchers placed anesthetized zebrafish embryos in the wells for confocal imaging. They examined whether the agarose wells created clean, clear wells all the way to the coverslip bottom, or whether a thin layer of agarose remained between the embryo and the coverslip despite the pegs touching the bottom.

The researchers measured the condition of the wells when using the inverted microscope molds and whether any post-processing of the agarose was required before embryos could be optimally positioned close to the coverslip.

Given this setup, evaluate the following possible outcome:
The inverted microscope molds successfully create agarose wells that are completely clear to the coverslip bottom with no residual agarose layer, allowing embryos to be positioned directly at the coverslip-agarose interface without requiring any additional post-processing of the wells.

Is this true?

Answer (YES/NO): NO